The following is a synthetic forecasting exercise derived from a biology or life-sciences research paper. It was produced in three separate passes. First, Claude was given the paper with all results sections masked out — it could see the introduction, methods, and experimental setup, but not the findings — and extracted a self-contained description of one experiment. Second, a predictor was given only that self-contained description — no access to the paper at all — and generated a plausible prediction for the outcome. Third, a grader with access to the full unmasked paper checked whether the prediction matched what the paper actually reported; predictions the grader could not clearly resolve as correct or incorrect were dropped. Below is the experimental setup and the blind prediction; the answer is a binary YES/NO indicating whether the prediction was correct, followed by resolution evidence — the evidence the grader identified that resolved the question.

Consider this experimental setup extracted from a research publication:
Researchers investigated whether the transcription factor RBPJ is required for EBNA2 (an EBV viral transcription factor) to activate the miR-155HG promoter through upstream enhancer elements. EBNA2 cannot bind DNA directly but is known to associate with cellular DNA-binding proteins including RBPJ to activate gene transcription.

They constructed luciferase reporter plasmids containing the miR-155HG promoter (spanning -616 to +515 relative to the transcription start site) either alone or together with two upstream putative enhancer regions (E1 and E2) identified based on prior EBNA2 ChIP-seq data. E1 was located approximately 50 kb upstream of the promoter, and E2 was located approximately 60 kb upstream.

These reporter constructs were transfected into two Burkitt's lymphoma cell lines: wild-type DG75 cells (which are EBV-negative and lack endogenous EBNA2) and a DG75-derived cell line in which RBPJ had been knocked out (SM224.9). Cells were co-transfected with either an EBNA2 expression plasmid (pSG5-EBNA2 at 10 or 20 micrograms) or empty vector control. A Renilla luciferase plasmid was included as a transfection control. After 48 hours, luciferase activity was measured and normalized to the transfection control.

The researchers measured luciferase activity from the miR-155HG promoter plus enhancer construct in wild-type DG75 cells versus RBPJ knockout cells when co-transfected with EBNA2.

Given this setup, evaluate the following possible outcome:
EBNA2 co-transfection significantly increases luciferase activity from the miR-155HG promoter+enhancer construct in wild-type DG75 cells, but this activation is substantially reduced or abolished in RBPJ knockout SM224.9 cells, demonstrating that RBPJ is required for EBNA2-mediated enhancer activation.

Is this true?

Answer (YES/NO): YES